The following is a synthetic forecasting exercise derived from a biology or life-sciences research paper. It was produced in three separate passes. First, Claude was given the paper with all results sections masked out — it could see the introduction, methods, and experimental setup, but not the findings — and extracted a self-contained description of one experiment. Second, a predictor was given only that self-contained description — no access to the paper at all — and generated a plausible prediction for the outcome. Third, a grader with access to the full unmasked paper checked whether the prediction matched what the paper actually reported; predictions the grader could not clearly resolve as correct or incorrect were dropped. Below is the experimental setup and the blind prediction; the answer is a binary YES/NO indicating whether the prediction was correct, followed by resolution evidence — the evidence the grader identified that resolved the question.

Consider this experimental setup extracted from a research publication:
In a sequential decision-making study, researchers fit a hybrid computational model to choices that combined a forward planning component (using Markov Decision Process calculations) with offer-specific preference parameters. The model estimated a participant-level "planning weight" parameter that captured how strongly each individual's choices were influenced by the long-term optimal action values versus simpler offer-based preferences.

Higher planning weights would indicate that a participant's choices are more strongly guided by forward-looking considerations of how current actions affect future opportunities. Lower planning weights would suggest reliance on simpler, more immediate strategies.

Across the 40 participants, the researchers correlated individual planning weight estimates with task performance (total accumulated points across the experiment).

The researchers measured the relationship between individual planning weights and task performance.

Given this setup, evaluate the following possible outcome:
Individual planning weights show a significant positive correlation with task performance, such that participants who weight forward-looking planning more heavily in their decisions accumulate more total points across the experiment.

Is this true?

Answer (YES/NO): YES